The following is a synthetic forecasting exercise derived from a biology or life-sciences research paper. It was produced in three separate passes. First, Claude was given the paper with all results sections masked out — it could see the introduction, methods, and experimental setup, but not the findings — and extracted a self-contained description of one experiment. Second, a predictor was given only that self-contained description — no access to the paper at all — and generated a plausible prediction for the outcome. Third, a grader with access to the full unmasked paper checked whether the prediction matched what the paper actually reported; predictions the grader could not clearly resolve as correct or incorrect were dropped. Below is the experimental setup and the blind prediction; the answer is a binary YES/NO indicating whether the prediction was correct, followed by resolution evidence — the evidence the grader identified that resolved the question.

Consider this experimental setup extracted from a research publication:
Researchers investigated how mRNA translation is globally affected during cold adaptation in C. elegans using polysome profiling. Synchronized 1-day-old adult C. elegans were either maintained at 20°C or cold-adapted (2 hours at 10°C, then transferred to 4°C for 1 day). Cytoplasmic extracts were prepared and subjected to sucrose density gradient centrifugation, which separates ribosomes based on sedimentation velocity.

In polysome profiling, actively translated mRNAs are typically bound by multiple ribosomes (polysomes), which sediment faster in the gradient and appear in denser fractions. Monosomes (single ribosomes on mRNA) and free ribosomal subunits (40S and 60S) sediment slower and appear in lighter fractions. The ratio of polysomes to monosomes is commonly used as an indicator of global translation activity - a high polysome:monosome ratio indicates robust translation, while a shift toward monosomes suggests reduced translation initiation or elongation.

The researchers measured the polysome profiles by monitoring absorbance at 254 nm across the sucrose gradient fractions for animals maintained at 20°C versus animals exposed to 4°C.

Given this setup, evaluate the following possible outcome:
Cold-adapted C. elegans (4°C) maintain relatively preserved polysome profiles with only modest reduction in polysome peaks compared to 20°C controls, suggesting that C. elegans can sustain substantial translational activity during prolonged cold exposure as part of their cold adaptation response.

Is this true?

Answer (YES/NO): NO